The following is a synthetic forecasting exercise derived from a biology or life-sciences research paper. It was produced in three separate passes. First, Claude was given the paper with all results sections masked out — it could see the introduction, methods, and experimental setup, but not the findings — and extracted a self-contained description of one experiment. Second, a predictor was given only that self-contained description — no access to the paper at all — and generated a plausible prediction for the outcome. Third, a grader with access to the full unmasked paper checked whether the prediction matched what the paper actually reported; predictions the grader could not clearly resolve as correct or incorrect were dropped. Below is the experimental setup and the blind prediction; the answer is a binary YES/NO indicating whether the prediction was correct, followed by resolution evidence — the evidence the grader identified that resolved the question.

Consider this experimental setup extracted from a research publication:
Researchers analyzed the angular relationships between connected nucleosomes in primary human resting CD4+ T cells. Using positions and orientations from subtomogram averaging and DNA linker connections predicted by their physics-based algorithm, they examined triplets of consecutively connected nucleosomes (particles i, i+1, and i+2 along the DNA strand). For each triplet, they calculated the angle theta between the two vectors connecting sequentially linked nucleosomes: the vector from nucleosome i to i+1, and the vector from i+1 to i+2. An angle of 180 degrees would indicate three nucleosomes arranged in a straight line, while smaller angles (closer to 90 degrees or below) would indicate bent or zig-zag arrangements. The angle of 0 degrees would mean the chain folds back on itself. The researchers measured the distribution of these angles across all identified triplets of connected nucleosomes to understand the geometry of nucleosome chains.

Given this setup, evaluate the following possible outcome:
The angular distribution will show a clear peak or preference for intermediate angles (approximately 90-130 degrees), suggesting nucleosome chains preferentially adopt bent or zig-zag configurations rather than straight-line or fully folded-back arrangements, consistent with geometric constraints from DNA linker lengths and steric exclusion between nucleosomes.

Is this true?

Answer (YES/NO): NO